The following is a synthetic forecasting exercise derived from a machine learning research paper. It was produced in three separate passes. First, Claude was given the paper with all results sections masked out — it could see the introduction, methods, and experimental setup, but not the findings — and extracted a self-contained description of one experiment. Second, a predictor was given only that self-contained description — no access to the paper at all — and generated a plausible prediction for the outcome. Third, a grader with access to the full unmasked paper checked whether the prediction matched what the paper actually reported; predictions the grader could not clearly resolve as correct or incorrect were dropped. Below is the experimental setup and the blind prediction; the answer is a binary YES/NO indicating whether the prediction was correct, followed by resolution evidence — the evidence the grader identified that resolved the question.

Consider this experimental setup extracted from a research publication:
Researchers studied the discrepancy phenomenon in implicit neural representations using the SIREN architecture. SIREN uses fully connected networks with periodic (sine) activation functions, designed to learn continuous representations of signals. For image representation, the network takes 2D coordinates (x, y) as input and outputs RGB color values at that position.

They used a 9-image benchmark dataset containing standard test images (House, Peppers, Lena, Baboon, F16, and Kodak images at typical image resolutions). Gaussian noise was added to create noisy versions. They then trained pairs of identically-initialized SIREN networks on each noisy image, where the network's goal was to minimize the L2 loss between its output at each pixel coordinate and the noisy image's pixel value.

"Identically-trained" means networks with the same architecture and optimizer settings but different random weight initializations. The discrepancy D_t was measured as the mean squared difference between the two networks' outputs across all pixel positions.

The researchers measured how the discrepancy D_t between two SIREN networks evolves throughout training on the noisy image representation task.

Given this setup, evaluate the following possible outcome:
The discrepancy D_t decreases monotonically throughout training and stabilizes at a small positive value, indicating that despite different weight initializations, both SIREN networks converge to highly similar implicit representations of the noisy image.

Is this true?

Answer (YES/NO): NO